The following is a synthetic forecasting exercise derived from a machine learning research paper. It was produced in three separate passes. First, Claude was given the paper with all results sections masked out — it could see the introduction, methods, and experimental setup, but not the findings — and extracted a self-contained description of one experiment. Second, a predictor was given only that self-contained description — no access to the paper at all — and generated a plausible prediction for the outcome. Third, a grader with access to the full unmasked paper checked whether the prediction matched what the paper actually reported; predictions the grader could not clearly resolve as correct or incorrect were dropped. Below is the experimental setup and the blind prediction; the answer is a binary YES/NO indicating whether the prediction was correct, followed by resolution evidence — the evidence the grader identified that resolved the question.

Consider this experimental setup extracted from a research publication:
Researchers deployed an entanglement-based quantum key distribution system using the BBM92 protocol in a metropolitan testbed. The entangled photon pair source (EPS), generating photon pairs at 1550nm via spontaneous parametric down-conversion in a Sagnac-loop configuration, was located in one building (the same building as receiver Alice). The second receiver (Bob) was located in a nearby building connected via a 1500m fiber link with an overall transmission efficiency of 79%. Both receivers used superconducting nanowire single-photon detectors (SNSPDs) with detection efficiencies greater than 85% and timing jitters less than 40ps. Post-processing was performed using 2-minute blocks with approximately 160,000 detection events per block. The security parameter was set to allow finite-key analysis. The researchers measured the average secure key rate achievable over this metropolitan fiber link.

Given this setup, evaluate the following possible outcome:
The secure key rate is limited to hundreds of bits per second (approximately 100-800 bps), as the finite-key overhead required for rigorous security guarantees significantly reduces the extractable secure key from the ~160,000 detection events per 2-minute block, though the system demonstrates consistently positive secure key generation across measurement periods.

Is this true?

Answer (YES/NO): YES